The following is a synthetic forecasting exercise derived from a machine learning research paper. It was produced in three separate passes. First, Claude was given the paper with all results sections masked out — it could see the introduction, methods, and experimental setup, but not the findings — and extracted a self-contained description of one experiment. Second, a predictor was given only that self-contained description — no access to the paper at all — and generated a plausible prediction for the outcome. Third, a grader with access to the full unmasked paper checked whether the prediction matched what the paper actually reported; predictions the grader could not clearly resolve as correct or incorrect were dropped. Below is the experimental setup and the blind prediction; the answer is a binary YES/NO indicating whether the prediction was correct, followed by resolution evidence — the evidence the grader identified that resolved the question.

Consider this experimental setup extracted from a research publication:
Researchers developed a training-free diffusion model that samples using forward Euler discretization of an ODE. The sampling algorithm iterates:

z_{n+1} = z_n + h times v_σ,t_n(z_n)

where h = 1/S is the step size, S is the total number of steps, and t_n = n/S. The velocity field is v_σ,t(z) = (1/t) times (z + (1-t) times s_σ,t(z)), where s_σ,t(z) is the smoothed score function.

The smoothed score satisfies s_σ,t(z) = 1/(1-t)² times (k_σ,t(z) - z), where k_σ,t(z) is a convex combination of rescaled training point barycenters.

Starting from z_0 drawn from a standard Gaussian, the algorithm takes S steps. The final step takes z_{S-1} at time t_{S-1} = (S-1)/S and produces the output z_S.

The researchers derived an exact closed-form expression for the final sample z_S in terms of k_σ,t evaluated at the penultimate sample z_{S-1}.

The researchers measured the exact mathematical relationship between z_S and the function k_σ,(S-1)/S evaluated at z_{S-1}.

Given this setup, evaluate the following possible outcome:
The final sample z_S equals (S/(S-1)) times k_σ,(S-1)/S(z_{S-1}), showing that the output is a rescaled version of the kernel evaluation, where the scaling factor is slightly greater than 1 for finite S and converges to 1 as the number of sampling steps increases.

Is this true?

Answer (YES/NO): YES